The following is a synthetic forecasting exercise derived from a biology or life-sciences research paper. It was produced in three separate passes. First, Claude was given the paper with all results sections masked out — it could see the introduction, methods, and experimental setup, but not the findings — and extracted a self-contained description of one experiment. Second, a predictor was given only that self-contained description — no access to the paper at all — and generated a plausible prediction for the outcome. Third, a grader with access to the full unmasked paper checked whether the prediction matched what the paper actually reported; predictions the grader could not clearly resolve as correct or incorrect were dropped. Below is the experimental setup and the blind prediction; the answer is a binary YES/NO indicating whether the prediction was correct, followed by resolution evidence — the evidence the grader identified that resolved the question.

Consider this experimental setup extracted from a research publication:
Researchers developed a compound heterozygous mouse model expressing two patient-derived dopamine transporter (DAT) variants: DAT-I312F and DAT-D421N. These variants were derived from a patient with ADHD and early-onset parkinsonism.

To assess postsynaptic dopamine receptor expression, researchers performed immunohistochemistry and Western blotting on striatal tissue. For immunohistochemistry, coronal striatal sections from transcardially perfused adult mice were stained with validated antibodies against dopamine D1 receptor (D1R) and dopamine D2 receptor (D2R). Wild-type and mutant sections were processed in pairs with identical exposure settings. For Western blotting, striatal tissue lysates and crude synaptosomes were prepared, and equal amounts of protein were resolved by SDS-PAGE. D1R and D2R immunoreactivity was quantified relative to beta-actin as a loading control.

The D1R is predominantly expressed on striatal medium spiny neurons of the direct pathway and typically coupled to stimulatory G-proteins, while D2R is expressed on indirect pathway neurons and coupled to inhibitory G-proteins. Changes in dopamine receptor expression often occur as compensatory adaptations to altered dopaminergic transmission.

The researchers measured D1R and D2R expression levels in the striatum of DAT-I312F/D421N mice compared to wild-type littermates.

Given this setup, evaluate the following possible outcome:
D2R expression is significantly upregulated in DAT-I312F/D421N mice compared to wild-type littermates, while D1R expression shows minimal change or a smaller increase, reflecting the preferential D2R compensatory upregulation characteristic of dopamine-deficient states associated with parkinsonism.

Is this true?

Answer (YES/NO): NO